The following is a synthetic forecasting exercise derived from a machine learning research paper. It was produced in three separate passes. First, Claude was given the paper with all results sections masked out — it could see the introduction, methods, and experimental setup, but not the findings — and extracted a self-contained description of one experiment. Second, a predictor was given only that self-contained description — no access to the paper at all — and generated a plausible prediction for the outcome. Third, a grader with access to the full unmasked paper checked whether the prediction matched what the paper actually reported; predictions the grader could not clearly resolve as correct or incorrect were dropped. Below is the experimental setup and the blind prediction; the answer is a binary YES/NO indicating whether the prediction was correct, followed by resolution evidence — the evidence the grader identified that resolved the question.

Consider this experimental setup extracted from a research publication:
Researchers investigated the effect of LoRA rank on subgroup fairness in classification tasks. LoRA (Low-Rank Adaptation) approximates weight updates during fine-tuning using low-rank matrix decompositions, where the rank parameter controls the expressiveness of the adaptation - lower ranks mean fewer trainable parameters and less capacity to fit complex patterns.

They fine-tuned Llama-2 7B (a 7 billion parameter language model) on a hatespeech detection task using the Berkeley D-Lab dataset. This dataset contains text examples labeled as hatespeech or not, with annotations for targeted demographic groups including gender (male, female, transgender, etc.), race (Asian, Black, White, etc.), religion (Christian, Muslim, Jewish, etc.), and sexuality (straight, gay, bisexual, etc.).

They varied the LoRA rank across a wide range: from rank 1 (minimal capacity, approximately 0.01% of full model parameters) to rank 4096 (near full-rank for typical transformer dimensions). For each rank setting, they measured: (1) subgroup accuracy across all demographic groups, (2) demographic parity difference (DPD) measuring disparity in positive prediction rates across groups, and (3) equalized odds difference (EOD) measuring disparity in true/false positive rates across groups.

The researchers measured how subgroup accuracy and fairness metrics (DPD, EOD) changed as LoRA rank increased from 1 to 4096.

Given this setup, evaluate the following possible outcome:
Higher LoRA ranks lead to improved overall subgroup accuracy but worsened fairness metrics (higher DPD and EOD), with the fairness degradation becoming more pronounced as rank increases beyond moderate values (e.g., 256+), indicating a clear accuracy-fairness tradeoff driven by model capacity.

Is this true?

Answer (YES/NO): NO